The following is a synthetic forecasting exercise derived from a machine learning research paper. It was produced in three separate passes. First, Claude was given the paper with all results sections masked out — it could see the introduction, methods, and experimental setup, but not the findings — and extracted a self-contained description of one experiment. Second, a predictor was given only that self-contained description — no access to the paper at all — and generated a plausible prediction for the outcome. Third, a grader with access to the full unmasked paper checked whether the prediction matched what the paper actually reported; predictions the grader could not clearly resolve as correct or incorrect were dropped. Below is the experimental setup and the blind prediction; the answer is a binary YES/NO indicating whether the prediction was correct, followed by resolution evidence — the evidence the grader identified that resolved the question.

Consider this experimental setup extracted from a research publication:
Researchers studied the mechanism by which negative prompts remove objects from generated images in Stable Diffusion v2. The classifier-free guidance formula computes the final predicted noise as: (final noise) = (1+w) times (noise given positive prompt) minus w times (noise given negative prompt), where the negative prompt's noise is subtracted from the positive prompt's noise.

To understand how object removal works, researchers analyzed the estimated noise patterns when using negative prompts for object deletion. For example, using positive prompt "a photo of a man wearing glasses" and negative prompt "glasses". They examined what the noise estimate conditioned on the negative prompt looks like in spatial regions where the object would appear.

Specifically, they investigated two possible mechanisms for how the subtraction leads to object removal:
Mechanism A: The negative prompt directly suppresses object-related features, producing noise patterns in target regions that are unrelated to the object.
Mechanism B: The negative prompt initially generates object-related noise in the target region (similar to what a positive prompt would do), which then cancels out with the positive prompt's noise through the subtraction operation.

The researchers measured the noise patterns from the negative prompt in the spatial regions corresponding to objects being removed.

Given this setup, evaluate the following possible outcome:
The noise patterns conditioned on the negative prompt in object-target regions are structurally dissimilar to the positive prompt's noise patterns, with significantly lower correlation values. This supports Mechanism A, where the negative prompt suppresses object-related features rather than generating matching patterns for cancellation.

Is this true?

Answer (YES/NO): NO